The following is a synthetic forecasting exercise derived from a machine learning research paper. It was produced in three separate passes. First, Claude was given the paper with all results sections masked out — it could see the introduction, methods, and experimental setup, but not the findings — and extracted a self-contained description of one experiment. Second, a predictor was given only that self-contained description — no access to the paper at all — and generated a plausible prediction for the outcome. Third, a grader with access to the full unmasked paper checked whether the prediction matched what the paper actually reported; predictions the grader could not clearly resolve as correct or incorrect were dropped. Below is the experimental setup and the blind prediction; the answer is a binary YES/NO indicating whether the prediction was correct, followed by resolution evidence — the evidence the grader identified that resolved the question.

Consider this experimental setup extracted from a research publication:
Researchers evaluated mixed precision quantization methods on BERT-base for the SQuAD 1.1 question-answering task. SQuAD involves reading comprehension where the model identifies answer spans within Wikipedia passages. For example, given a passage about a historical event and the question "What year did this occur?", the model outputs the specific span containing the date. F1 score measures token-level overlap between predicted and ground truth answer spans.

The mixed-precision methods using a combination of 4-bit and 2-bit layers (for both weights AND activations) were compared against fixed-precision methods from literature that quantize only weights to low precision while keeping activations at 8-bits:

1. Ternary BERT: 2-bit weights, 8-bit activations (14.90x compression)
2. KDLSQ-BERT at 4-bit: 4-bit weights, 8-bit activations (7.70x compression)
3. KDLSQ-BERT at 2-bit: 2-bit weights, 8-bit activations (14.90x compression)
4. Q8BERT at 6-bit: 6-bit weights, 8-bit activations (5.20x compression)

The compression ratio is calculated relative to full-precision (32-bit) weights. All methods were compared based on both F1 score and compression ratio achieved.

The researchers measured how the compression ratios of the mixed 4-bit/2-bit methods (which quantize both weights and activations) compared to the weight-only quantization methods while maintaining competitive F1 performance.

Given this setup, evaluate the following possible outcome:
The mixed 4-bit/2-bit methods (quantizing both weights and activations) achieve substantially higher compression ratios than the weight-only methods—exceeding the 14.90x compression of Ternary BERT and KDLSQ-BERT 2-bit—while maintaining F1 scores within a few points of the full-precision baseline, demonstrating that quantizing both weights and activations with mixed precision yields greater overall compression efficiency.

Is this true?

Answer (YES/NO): NO